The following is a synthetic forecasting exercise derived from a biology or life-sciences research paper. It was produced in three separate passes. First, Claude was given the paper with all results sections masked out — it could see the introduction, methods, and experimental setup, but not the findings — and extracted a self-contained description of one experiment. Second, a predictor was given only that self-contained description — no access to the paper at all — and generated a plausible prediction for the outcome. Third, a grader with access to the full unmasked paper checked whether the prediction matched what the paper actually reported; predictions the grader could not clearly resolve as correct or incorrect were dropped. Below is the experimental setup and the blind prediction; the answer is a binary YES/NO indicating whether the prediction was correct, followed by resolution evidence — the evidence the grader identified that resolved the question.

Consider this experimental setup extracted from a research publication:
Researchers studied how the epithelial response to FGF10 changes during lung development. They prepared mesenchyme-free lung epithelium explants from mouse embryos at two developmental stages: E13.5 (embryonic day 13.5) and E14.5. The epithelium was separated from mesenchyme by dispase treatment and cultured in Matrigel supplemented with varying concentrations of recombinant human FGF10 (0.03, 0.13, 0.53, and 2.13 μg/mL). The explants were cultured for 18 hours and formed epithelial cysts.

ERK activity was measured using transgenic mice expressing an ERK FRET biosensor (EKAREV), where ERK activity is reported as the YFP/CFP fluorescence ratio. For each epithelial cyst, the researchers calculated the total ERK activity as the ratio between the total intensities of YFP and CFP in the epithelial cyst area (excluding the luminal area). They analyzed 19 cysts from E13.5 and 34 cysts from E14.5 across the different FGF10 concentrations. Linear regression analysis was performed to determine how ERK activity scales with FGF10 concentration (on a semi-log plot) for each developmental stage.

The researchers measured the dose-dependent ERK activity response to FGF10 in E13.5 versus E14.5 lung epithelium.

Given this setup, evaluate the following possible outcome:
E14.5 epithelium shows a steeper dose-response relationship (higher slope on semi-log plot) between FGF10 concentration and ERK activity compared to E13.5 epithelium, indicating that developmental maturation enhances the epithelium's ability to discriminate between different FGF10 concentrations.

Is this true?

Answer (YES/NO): NO